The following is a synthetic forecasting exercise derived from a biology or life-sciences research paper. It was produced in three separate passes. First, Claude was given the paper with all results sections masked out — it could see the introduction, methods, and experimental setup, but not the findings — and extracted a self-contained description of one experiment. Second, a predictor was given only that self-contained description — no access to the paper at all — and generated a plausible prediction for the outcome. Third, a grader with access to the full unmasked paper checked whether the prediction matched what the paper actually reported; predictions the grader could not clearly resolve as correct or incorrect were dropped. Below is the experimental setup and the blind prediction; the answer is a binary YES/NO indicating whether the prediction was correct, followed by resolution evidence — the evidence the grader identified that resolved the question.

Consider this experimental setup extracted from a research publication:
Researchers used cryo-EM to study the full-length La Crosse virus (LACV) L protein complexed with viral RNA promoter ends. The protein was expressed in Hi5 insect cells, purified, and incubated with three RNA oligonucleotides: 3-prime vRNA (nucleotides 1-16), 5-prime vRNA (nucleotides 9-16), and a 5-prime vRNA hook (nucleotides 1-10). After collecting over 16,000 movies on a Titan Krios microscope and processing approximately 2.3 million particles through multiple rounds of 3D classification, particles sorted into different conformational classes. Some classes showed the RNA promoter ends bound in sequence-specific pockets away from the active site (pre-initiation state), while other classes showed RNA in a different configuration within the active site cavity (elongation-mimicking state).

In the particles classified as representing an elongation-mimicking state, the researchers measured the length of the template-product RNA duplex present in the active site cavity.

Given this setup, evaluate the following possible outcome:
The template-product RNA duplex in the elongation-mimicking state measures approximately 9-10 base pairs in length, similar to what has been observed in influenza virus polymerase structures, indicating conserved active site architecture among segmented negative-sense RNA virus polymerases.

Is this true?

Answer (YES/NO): YES